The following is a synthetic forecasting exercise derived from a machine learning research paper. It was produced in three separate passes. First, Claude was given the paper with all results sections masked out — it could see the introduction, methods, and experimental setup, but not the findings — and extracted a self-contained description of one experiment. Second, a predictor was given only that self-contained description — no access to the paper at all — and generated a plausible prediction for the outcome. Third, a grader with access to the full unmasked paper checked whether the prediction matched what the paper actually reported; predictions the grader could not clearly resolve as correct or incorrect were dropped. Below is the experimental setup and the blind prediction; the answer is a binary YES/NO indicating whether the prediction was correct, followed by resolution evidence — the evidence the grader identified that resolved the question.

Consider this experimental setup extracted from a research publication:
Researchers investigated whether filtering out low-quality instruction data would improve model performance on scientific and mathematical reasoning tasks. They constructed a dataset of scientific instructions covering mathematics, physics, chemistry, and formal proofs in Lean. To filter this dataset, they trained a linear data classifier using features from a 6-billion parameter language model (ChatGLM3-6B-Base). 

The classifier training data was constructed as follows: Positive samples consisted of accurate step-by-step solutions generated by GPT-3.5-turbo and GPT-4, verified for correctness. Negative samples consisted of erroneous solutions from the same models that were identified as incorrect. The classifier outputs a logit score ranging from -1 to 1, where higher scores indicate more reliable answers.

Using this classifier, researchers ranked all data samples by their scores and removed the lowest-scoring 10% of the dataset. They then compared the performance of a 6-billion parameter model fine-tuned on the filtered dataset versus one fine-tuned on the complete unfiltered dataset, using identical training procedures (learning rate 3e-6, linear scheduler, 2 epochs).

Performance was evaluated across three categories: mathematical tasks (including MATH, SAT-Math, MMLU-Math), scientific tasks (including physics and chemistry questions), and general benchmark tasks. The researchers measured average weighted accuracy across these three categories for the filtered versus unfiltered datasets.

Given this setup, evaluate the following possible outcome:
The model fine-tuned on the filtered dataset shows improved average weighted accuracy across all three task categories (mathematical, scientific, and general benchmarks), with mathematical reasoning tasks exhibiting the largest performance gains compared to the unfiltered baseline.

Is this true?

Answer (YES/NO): NO